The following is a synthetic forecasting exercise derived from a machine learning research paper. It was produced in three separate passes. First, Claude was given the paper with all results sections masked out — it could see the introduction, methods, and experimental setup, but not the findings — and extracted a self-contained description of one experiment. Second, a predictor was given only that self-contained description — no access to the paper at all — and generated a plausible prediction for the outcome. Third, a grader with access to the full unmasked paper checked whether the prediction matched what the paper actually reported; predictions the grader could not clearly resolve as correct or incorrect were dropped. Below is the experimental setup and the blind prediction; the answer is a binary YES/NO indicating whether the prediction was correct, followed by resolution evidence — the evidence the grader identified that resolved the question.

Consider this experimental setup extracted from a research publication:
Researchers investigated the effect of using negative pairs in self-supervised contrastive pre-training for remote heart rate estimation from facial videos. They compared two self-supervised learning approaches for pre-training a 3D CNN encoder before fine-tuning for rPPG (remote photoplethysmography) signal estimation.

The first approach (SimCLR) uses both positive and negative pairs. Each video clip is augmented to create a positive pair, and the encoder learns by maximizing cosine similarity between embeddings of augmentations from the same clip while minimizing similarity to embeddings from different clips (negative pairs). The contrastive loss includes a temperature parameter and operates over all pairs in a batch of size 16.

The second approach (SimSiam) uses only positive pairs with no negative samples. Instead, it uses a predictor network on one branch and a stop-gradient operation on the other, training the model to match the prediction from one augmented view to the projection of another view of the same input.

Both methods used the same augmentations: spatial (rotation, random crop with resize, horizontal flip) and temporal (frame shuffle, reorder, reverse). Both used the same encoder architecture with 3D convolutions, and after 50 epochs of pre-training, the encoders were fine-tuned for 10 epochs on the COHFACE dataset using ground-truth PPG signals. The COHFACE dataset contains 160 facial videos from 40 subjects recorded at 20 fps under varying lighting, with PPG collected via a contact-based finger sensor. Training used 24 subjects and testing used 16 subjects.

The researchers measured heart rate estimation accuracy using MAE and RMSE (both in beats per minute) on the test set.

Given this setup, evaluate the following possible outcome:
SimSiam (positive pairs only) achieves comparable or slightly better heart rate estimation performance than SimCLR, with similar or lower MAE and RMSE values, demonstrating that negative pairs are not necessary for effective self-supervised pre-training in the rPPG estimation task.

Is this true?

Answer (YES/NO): NO